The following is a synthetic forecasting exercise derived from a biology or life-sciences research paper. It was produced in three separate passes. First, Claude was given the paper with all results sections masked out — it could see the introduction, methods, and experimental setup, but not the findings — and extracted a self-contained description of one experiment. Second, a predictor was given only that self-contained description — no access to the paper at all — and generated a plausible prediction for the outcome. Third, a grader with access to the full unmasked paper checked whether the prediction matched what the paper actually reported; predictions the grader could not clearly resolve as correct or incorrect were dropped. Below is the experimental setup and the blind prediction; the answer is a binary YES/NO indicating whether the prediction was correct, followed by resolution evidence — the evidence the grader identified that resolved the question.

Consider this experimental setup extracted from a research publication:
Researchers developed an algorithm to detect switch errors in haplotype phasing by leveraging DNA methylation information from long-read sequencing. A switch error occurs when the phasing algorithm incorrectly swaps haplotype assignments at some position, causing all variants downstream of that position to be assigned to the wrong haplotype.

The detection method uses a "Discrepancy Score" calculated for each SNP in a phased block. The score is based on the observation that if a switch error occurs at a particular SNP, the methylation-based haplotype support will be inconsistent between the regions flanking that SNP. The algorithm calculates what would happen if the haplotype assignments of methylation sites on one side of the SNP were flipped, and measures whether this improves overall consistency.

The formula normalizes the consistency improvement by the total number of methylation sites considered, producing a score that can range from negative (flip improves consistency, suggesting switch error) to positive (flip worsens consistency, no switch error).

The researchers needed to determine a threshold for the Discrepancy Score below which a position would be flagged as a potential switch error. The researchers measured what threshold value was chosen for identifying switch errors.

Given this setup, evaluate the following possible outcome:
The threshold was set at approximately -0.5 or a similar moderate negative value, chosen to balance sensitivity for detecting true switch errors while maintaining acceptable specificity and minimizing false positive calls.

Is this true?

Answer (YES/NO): NO